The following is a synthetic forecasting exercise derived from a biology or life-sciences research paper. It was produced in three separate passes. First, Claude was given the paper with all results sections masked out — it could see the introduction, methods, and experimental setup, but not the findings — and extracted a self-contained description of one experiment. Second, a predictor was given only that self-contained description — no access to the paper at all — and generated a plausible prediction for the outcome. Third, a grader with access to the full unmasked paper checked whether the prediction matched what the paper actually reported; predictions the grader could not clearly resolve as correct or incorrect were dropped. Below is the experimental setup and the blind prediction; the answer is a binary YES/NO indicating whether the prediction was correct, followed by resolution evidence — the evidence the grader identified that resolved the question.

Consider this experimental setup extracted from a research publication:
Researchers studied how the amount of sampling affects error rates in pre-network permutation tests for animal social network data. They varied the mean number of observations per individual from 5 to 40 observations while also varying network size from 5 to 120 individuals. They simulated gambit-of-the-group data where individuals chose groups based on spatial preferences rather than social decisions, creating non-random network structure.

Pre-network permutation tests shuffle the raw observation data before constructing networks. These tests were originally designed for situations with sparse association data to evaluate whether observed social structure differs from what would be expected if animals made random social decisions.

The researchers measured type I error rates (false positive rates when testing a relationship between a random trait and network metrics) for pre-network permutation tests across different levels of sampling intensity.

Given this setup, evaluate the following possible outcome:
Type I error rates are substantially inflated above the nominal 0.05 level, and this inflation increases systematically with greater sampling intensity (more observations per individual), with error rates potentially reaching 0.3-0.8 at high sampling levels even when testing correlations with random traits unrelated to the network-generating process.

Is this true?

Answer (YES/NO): YES